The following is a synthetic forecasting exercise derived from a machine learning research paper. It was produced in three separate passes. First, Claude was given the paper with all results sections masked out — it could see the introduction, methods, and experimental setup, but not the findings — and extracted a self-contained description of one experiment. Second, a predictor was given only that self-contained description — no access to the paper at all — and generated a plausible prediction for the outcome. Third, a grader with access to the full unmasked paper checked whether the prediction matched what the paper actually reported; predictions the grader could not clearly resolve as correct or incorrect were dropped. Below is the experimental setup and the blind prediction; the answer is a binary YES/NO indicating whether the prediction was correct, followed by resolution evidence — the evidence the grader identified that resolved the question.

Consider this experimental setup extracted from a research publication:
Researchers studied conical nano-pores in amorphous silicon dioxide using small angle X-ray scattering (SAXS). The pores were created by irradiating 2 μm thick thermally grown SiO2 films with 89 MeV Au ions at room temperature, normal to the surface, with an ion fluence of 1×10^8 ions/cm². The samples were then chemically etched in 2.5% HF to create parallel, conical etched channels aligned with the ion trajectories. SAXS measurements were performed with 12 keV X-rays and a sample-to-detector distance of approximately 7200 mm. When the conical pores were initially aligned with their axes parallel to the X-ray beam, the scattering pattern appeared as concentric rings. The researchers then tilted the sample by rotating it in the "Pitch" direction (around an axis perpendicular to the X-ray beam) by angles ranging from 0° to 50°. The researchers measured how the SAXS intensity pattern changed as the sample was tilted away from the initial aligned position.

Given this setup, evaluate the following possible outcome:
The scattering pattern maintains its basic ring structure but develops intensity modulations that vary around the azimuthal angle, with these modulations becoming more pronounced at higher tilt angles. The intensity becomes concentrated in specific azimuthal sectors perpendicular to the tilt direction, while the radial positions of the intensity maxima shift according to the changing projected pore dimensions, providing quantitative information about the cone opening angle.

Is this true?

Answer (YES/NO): NO